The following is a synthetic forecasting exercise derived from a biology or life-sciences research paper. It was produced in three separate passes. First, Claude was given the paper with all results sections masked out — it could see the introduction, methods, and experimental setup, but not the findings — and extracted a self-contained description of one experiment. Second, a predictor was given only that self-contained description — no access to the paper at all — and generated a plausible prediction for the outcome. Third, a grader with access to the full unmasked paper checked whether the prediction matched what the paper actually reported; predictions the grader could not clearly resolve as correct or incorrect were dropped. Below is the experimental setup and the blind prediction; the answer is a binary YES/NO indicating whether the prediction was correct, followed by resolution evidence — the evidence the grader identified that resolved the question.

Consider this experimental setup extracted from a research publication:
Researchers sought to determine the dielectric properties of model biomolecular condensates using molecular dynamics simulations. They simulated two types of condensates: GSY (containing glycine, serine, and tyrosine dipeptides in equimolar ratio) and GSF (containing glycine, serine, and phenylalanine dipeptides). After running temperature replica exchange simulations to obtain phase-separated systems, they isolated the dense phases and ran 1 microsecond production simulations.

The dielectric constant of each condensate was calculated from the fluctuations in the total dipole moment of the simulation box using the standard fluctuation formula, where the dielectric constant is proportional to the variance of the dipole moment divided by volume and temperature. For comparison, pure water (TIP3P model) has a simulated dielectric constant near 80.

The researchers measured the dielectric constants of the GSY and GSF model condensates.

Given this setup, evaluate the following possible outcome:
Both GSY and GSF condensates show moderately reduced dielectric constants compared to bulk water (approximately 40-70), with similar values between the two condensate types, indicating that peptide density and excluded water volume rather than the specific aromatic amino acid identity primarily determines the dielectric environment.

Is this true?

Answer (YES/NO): NO